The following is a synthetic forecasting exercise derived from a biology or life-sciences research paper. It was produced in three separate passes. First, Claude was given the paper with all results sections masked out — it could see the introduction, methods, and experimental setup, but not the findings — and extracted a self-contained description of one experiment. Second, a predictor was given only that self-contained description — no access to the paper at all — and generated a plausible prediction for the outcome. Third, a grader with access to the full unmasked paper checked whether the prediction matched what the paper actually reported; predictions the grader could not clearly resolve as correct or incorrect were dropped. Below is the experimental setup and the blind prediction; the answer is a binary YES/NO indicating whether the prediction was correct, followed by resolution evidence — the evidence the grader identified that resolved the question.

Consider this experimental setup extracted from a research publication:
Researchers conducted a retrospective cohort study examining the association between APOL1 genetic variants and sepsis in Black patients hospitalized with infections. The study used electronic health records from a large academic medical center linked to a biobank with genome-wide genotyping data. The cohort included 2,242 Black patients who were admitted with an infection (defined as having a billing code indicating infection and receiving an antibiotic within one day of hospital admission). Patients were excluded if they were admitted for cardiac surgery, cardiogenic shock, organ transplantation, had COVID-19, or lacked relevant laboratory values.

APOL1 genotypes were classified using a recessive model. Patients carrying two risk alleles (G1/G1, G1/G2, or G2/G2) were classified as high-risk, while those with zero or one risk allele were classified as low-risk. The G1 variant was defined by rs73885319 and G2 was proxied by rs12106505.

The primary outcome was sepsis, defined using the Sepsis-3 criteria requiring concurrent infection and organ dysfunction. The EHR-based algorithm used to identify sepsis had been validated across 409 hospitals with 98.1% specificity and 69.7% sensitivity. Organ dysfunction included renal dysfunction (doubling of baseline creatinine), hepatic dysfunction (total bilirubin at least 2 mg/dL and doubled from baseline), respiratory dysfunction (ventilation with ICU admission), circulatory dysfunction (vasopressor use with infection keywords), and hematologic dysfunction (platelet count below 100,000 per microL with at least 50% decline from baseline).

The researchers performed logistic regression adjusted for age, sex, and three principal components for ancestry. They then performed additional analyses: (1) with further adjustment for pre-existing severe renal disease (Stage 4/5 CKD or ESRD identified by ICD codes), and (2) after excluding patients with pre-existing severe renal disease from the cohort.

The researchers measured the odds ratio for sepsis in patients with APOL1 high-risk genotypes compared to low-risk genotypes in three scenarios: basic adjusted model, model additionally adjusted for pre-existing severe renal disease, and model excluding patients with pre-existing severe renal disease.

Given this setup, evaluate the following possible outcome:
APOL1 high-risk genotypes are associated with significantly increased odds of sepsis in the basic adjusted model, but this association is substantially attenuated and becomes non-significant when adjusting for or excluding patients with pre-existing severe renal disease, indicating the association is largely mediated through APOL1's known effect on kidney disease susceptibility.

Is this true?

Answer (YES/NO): YES